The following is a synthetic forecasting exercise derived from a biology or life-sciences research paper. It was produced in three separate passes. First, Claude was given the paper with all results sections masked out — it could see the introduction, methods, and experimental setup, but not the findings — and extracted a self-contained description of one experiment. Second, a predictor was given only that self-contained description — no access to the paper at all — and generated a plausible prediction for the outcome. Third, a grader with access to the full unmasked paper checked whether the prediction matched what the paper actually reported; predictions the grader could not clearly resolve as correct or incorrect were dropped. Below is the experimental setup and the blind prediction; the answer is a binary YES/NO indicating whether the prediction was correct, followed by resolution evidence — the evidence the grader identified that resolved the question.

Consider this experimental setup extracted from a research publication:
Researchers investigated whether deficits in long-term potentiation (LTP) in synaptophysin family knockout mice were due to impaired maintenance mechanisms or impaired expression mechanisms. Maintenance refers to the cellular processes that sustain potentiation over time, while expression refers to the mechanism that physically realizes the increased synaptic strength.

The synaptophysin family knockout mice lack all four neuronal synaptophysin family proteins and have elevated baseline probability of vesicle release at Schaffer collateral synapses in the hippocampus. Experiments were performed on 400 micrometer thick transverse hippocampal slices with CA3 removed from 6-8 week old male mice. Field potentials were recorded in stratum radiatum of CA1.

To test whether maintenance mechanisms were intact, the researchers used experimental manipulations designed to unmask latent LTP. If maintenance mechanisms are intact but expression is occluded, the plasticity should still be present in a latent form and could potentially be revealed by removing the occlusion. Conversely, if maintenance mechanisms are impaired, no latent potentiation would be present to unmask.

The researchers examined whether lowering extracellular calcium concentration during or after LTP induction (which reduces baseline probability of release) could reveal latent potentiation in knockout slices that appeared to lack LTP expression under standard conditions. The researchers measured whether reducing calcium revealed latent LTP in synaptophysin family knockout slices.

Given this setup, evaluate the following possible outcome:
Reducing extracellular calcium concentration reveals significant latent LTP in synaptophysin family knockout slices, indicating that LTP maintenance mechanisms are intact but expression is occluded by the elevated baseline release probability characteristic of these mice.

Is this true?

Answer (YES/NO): YES